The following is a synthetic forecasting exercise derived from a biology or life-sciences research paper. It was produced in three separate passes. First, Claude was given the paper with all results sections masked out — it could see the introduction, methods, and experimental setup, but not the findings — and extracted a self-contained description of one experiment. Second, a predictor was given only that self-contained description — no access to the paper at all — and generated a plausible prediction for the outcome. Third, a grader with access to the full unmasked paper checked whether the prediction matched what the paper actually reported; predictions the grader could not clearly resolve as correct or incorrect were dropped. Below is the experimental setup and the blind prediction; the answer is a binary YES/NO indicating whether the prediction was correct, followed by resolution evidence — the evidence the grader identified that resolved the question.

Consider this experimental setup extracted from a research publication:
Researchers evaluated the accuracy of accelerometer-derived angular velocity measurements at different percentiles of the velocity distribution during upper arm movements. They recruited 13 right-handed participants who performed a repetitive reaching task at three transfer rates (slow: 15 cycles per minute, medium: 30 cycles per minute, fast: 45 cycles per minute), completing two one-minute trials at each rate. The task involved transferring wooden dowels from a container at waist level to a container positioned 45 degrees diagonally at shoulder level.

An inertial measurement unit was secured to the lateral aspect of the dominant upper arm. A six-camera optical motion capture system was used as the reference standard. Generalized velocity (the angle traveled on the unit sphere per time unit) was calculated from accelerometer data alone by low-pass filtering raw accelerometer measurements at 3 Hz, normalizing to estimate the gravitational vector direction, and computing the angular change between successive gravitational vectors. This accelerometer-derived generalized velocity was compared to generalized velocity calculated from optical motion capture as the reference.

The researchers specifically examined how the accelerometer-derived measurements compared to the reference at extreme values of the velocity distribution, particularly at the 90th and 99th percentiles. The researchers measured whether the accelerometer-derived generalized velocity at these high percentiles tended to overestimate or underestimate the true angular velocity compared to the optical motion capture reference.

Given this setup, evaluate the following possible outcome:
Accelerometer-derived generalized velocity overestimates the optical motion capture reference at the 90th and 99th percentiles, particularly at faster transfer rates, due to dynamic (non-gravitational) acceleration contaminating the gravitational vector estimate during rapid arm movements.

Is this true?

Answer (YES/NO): YES